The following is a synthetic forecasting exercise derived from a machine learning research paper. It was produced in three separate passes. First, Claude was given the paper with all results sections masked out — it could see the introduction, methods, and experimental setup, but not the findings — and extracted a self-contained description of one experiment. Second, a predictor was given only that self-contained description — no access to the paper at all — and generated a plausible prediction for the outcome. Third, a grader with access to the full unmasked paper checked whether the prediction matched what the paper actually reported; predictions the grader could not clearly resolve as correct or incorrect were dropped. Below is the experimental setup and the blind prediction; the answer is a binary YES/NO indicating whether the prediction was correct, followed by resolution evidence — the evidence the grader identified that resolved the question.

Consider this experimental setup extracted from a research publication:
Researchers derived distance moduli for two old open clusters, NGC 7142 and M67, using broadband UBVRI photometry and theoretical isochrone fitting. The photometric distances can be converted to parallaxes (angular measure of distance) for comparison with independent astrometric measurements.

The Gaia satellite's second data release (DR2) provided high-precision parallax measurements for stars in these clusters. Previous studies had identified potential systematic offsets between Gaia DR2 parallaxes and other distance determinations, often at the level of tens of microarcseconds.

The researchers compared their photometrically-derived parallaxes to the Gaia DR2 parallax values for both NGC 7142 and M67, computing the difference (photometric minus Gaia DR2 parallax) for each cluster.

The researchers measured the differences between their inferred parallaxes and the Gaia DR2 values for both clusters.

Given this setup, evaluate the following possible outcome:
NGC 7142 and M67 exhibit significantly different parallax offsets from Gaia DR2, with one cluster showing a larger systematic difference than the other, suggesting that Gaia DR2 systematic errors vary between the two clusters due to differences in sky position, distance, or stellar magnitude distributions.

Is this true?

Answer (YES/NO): NO